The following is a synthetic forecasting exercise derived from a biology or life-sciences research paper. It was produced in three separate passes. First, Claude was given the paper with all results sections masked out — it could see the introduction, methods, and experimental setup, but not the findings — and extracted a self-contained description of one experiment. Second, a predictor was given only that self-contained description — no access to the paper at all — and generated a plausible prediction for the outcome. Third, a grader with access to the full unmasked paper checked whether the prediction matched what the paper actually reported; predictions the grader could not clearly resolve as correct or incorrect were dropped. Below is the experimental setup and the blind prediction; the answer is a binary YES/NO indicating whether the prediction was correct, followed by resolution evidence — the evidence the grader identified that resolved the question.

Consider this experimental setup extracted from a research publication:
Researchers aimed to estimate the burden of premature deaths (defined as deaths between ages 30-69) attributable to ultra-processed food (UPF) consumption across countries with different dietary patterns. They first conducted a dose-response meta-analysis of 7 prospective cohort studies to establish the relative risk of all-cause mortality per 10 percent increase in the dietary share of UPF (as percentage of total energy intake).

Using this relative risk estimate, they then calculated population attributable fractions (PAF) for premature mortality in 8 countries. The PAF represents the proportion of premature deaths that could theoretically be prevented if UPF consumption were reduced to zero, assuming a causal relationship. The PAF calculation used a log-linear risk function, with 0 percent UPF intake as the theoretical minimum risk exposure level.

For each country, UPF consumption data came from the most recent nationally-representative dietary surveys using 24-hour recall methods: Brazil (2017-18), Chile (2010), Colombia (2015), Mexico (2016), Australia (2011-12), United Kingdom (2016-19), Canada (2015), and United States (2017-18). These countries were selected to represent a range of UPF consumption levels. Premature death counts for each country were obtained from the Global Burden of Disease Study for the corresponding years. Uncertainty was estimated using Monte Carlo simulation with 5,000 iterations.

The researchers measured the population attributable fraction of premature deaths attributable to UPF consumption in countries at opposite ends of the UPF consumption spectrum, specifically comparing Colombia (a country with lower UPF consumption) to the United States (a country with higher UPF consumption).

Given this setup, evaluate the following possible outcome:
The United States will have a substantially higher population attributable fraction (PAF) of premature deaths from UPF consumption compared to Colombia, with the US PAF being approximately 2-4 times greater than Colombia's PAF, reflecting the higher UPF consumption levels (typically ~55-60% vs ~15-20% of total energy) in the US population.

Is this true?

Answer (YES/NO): YES